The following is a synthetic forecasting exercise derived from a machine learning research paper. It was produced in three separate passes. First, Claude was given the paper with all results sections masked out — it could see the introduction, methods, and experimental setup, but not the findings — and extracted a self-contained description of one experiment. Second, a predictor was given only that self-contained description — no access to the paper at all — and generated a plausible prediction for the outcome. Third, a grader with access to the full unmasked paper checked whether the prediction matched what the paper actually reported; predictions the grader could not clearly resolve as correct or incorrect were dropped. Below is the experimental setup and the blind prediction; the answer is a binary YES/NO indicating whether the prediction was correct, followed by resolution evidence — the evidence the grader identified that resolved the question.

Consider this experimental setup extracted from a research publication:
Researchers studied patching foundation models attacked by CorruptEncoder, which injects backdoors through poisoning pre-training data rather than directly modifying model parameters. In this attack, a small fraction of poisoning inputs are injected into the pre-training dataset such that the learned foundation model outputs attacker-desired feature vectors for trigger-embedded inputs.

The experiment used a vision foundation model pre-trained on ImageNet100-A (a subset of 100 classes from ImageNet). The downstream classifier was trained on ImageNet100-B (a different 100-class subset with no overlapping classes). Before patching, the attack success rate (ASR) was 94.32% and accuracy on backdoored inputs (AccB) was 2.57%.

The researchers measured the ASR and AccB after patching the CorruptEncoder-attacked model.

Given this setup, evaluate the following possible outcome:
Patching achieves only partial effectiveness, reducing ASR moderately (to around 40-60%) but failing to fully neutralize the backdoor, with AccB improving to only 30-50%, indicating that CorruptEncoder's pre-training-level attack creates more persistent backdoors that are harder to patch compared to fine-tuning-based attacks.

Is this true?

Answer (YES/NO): NO